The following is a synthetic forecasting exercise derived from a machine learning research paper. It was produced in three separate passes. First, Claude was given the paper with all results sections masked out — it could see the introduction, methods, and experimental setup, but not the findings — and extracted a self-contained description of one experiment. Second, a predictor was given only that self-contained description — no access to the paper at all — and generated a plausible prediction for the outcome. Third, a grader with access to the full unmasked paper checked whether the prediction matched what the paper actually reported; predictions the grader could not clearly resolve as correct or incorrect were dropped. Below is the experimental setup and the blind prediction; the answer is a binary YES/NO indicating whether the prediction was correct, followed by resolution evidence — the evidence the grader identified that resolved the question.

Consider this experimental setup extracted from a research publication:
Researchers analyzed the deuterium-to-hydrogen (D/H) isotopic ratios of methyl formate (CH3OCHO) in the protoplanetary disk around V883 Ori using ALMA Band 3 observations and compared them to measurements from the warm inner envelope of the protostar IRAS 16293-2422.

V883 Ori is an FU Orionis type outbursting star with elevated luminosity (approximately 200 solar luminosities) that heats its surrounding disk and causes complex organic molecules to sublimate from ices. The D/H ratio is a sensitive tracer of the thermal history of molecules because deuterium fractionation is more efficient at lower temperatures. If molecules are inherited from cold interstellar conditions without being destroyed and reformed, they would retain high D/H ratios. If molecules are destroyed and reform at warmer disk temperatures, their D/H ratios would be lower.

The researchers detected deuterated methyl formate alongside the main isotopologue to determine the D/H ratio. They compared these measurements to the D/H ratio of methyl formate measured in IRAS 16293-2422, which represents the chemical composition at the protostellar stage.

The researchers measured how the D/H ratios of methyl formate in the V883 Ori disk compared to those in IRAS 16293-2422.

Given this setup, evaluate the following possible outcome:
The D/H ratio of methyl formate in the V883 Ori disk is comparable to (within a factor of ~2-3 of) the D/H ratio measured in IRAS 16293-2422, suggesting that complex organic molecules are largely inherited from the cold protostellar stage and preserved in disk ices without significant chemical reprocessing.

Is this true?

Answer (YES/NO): NO